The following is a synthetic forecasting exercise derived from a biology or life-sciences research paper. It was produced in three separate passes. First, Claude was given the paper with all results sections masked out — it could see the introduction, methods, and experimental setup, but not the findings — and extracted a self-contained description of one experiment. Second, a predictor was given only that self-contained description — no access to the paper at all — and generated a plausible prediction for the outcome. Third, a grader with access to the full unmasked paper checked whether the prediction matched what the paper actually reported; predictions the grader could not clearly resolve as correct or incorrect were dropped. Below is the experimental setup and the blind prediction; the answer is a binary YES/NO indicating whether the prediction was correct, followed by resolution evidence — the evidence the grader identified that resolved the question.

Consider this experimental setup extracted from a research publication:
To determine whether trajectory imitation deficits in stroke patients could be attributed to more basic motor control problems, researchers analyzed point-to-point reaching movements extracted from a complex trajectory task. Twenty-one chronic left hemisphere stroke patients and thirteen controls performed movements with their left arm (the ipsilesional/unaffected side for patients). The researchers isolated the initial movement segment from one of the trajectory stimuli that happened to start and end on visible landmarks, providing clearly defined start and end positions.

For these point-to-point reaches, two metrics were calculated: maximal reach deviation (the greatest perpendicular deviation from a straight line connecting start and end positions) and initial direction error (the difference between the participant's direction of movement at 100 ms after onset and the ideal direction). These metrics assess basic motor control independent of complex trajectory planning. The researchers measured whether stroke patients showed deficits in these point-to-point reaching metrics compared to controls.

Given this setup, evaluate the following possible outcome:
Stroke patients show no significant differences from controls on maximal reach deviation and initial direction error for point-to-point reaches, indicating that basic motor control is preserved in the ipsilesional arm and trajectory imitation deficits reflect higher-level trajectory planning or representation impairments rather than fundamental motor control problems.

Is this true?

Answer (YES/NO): YES